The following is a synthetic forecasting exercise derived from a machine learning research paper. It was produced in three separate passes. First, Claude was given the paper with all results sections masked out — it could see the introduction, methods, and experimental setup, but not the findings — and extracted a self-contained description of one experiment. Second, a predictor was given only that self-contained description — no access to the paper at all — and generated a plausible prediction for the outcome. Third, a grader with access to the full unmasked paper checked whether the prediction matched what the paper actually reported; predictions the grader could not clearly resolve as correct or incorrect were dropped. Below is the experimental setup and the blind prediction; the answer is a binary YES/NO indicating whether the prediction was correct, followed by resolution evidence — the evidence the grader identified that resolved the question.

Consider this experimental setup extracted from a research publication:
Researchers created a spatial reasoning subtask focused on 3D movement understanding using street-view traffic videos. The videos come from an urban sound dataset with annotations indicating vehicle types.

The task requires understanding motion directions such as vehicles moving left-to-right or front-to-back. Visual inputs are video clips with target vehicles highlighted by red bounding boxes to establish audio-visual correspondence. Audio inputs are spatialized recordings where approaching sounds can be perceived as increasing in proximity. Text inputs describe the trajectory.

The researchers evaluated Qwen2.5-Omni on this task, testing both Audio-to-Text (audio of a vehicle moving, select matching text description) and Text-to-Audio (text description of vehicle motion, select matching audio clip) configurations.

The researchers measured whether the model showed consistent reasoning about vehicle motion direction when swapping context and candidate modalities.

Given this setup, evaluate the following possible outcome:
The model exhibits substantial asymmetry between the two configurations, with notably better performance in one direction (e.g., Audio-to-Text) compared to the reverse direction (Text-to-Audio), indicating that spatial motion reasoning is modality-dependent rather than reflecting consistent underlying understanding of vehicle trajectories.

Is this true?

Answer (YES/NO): YES